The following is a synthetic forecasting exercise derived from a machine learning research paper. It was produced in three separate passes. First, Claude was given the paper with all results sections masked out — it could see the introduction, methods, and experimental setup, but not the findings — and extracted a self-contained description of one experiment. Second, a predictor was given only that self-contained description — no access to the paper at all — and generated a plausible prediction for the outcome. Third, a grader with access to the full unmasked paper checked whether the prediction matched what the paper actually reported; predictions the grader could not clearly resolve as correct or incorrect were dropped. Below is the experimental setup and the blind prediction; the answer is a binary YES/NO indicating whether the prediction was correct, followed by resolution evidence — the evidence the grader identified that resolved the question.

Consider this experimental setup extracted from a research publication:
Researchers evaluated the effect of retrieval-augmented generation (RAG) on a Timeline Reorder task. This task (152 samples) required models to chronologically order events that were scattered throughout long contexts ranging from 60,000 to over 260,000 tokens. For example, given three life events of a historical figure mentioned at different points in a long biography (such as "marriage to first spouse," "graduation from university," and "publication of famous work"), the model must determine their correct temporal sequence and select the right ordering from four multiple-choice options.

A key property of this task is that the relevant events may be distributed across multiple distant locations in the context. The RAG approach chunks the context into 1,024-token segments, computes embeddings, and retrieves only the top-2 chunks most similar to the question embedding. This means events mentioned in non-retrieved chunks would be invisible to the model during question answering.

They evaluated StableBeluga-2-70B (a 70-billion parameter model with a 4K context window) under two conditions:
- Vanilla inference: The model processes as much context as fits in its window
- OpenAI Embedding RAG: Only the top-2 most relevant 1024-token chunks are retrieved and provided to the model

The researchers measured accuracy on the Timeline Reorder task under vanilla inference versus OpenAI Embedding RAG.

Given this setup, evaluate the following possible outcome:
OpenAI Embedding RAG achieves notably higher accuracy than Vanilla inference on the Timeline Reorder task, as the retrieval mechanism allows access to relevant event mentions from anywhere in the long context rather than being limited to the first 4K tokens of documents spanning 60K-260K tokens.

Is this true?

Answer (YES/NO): NO